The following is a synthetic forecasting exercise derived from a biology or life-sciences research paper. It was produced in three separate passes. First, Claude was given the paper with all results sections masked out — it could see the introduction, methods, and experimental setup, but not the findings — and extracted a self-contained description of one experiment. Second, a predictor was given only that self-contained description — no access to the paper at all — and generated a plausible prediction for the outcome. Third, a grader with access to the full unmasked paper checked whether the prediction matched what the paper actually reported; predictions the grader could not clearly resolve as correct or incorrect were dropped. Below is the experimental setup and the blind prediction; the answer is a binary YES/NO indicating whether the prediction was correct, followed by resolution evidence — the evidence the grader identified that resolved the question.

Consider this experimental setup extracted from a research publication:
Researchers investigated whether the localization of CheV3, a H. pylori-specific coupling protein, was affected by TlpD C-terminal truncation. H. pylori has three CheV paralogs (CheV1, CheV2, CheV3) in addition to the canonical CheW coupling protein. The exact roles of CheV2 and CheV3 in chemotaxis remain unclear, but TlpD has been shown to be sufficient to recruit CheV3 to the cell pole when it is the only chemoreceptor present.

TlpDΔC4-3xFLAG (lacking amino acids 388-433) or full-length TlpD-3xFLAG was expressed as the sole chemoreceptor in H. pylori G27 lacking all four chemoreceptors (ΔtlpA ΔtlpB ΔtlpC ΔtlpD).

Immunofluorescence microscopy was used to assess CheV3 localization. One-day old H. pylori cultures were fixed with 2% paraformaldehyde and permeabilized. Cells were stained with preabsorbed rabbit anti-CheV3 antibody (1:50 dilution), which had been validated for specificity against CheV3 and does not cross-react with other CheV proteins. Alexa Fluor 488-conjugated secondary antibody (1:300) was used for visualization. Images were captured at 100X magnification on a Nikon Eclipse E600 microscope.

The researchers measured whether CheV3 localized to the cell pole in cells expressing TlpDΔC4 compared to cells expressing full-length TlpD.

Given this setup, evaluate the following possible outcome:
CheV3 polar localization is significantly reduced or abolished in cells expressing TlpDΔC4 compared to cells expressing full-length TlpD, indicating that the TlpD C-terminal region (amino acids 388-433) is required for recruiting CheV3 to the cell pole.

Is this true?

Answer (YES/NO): YES